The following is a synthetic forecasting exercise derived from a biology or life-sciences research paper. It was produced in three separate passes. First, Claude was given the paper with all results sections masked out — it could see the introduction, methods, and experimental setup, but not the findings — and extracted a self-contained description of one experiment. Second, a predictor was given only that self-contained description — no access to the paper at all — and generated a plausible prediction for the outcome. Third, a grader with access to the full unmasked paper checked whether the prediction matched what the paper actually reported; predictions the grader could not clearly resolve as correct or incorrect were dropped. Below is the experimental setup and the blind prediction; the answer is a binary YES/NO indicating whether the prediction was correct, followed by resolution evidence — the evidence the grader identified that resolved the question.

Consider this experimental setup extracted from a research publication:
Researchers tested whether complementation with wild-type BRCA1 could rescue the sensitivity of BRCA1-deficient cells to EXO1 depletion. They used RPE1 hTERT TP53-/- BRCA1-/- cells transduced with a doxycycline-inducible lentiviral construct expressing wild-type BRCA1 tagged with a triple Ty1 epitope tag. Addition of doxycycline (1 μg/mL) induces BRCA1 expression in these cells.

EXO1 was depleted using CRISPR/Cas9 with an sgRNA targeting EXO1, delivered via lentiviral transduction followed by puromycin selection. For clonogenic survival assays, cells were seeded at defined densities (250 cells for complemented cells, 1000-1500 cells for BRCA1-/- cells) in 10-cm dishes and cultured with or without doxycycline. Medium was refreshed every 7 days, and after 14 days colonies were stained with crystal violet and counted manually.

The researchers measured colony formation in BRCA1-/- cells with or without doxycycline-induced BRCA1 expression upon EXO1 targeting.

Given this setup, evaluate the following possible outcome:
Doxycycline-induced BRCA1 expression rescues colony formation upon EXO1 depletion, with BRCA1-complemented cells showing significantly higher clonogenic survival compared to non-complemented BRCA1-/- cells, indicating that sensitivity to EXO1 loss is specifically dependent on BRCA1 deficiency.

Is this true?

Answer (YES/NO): YES